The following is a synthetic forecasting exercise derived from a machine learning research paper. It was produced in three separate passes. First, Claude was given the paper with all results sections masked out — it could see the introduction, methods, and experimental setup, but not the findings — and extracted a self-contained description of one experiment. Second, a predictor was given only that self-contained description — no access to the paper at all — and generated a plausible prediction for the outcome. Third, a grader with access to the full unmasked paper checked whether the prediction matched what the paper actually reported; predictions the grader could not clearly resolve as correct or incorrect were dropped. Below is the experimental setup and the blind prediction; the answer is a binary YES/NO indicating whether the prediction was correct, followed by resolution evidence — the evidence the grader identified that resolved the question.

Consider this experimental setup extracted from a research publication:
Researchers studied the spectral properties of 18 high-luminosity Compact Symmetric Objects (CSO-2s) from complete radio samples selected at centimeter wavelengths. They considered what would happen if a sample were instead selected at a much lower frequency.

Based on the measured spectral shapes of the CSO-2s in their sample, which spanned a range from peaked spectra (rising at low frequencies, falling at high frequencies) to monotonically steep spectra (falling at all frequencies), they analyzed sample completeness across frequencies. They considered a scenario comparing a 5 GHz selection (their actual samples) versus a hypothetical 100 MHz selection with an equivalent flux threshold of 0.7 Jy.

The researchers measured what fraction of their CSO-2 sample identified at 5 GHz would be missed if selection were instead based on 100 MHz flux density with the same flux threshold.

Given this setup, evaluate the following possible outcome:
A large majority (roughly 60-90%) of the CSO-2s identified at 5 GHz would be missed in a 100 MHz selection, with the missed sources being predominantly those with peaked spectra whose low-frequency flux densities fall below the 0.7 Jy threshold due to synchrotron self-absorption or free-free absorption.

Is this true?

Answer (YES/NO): NO